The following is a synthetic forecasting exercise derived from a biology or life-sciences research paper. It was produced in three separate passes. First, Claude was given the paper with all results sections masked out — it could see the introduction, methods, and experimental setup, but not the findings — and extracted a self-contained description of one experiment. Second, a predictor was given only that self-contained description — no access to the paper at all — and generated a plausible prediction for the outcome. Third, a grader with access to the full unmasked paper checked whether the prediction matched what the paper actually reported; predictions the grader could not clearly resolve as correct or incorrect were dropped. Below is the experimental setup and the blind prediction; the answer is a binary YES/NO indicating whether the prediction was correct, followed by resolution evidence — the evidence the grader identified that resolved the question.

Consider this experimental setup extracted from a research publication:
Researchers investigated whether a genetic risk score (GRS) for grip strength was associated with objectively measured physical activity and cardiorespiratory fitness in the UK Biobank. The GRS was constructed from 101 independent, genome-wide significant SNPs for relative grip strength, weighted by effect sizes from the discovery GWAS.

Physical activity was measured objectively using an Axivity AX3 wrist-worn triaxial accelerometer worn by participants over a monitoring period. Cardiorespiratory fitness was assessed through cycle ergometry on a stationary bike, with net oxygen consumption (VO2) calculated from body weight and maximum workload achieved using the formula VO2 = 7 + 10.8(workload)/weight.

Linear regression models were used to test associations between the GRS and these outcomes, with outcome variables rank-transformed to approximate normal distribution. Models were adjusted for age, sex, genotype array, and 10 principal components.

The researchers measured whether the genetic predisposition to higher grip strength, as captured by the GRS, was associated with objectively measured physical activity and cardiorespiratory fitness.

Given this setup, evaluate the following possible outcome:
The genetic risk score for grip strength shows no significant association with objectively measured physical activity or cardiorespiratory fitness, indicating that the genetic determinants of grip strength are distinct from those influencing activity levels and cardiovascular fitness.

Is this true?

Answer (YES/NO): NO